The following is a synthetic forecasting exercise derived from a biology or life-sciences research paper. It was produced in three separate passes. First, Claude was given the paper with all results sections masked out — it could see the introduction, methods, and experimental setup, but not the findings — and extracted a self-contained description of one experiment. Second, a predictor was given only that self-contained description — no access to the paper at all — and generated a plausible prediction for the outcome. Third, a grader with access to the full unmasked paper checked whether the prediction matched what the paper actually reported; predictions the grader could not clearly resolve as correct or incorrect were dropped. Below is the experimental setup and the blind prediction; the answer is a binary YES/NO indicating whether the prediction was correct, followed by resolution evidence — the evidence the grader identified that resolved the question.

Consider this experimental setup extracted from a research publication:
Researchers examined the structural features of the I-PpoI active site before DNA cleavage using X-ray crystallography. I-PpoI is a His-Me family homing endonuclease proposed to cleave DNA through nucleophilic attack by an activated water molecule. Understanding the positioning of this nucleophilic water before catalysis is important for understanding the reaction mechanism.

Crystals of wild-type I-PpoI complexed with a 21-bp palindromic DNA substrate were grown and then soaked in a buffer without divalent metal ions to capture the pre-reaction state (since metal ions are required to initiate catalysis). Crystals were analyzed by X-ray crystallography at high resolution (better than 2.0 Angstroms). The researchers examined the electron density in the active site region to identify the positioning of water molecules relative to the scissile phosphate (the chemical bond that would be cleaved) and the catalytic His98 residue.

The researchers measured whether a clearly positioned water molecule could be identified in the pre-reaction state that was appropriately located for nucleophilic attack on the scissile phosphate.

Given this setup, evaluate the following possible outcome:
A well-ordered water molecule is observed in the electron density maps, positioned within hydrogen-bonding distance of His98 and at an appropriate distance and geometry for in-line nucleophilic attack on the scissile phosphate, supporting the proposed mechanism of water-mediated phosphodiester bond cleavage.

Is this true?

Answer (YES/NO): YES